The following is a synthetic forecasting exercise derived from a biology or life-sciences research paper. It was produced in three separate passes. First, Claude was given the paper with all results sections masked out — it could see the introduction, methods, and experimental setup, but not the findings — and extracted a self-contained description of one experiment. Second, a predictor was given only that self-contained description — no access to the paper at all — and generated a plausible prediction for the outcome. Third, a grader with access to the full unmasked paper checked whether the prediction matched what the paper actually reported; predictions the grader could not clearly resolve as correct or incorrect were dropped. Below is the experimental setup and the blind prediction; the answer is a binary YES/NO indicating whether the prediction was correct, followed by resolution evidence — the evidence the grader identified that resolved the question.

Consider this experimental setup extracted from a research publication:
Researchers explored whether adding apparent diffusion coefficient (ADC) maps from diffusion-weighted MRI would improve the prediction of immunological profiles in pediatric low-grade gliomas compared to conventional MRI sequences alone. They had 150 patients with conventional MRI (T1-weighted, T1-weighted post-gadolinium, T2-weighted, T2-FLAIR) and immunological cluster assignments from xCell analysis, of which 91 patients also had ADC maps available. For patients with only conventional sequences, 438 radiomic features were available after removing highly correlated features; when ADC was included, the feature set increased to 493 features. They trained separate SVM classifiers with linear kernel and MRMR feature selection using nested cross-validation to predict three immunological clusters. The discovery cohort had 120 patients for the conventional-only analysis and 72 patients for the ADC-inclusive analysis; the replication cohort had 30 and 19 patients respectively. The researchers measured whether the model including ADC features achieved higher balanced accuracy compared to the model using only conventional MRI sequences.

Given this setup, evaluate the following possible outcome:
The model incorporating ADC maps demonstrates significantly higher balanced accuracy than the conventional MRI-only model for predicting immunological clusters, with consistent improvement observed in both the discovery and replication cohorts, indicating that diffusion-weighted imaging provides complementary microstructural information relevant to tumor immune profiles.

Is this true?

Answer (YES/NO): NO